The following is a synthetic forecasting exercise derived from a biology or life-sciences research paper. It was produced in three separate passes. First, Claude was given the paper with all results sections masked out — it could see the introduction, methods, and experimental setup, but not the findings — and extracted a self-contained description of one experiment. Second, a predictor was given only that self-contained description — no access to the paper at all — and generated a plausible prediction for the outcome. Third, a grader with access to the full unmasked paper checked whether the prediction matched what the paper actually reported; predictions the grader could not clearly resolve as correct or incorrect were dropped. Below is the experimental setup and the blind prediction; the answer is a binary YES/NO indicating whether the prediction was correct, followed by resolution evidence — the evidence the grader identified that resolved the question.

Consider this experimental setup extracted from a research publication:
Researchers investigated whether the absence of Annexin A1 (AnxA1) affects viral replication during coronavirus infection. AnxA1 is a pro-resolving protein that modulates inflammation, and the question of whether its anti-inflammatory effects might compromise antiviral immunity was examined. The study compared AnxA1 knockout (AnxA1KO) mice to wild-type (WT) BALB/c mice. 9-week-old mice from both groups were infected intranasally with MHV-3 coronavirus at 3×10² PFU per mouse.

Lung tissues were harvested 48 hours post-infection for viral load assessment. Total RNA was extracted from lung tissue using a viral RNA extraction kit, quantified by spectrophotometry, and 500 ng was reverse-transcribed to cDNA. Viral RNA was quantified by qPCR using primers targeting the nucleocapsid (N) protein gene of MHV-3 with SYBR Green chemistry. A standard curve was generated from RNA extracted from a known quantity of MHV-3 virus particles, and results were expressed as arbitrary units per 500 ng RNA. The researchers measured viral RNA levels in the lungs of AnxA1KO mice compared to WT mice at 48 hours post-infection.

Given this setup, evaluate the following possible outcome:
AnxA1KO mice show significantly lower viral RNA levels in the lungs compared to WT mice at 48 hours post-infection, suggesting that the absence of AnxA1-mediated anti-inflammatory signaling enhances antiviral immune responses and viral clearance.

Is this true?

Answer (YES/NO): NO